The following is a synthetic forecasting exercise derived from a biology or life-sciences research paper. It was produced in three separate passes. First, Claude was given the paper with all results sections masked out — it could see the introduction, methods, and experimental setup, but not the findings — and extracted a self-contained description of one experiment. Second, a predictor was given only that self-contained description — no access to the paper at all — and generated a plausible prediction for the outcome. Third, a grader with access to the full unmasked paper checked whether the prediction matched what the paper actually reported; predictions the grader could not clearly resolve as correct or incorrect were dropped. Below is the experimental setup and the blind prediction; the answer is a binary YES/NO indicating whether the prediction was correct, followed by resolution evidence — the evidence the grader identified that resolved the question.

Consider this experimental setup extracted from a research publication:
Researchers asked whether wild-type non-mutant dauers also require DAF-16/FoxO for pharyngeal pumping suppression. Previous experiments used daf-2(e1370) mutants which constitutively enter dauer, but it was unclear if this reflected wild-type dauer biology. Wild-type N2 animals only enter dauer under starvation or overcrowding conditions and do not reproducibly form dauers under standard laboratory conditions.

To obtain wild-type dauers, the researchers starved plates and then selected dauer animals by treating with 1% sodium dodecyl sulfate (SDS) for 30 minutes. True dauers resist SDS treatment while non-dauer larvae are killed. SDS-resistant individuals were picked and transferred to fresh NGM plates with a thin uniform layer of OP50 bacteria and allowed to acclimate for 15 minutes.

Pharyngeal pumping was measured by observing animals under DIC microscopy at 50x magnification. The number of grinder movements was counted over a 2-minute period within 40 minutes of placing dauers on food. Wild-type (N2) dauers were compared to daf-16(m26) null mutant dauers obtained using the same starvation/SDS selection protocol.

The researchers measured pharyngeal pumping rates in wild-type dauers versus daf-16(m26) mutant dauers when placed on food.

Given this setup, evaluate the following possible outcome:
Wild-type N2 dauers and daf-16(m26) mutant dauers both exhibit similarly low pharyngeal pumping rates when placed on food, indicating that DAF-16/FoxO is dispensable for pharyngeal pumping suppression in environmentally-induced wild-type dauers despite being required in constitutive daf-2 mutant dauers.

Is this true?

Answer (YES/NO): YES